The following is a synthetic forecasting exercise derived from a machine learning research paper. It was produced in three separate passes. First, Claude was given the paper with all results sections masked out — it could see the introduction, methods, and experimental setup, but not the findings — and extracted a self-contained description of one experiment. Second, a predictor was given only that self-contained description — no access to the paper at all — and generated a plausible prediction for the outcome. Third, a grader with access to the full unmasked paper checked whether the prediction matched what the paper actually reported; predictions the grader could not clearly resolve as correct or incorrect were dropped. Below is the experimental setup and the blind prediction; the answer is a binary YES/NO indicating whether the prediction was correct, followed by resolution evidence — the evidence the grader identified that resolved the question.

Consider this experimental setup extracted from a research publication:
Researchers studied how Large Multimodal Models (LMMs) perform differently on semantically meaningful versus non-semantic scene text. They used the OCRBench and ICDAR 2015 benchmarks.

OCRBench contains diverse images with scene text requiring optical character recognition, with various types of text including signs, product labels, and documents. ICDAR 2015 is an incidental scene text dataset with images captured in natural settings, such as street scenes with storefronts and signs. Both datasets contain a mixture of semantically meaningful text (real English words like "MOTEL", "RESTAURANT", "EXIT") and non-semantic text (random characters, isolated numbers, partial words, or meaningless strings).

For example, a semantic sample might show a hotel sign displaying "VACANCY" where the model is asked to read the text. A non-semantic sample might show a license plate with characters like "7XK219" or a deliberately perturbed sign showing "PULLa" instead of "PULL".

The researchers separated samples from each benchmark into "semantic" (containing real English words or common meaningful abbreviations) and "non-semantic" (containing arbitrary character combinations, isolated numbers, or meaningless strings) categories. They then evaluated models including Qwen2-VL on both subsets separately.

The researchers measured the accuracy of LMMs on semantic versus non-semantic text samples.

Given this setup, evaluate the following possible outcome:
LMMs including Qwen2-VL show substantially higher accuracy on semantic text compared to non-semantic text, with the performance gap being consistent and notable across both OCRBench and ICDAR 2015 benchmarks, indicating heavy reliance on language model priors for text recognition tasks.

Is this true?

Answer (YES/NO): YES